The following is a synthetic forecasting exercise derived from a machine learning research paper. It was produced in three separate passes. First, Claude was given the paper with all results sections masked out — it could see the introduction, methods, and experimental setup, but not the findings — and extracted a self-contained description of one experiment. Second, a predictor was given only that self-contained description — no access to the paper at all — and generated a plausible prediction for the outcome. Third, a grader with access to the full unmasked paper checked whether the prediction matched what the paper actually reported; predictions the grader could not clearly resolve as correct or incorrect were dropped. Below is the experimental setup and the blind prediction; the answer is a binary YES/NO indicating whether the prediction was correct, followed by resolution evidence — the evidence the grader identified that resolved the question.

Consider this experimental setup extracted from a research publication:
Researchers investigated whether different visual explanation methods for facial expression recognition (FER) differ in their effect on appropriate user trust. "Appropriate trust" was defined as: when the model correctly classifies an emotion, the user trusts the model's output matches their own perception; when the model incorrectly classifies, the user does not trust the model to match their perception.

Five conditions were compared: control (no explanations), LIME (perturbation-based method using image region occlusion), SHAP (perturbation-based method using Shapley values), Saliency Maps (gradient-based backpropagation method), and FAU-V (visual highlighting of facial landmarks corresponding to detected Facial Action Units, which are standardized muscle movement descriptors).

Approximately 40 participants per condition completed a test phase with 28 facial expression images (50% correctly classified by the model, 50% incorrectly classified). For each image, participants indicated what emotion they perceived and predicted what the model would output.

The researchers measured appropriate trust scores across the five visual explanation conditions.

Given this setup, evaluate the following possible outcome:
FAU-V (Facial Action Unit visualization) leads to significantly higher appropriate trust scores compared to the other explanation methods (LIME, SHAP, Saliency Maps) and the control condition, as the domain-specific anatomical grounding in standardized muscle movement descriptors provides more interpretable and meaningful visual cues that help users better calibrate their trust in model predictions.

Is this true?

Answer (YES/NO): YES